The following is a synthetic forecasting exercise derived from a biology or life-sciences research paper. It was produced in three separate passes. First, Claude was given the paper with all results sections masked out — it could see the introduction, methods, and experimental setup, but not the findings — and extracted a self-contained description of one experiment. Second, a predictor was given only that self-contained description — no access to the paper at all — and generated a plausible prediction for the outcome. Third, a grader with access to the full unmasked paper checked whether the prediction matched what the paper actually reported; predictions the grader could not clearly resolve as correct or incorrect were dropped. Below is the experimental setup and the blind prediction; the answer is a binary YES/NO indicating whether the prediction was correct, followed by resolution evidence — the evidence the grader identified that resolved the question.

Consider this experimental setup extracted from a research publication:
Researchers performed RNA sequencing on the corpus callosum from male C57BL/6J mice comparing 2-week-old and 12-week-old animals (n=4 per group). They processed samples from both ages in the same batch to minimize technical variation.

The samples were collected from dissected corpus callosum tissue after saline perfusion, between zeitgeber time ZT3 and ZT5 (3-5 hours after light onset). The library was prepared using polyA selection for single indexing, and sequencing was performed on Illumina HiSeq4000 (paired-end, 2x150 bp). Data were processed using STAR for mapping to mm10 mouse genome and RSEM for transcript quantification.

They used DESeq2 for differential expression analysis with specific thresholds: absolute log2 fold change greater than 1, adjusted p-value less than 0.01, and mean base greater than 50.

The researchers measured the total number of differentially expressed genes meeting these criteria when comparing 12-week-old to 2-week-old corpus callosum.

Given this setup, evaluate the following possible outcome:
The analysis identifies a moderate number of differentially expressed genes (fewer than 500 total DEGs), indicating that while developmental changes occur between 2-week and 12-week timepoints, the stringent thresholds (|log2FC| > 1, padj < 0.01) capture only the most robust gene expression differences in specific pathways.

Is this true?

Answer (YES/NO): NO